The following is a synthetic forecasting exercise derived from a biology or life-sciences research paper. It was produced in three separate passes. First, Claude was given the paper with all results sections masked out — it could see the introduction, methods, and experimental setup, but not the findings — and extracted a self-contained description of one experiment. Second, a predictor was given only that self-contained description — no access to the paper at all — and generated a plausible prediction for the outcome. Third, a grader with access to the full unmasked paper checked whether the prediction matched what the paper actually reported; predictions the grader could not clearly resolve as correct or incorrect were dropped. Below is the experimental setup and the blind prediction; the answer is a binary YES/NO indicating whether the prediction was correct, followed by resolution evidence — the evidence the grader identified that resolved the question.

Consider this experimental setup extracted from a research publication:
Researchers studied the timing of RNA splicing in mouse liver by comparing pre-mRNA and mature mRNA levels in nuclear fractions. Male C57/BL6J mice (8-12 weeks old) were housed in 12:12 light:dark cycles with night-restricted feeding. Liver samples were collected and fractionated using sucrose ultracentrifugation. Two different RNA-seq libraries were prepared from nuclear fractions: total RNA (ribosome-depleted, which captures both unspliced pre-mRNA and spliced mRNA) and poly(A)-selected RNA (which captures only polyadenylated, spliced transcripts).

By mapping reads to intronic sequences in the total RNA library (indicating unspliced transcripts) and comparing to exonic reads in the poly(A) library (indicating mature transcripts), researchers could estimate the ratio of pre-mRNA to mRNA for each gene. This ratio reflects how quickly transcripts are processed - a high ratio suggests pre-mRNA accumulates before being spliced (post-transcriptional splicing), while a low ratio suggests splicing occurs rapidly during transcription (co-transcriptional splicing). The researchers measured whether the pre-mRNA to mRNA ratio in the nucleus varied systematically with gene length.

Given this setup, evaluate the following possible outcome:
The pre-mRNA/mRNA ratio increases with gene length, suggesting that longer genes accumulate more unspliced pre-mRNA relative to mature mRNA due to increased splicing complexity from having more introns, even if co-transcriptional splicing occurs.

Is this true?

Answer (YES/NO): NO